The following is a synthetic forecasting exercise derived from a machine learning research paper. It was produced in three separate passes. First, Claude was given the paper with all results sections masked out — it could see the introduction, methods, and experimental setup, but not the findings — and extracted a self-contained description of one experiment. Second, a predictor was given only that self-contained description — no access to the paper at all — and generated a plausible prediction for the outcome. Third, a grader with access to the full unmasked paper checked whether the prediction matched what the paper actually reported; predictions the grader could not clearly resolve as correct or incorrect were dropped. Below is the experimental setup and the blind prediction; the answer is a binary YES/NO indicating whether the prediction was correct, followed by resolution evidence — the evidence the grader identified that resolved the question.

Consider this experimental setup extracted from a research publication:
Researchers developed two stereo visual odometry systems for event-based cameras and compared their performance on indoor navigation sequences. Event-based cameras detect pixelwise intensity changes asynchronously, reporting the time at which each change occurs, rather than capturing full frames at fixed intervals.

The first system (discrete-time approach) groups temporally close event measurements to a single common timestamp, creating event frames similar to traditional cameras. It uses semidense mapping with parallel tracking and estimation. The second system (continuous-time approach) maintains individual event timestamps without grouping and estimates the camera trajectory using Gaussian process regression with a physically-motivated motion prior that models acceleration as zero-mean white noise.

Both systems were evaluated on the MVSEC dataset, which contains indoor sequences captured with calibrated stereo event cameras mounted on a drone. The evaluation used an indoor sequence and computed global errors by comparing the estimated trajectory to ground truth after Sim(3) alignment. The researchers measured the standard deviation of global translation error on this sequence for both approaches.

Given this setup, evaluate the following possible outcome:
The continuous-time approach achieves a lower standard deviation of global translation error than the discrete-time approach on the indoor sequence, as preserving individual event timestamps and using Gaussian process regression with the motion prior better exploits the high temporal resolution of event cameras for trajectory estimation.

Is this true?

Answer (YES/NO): NO